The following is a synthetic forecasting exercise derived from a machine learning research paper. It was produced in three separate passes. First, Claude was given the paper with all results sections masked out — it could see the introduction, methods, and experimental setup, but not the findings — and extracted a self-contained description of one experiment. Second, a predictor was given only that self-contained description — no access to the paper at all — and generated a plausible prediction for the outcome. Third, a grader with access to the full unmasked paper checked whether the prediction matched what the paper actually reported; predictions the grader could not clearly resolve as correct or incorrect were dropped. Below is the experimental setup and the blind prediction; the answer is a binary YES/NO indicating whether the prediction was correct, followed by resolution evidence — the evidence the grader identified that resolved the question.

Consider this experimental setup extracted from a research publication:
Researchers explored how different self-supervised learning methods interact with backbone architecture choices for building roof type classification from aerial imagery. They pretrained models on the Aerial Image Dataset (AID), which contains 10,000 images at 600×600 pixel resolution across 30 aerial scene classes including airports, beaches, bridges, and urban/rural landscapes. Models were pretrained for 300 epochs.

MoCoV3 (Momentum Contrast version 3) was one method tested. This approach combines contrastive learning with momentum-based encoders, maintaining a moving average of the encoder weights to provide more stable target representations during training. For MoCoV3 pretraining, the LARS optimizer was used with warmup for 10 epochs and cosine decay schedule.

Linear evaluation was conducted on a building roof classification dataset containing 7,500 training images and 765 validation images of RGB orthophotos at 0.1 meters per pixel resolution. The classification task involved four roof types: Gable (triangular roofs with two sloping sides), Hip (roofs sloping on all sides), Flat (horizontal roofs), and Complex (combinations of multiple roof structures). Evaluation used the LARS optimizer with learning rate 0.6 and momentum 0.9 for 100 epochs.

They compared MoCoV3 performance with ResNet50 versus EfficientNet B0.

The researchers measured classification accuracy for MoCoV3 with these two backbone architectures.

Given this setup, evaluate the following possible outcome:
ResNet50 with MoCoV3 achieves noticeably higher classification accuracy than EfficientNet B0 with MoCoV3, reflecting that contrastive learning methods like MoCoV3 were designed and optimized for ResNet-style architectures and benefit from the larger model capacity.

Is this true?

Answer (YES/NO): YES